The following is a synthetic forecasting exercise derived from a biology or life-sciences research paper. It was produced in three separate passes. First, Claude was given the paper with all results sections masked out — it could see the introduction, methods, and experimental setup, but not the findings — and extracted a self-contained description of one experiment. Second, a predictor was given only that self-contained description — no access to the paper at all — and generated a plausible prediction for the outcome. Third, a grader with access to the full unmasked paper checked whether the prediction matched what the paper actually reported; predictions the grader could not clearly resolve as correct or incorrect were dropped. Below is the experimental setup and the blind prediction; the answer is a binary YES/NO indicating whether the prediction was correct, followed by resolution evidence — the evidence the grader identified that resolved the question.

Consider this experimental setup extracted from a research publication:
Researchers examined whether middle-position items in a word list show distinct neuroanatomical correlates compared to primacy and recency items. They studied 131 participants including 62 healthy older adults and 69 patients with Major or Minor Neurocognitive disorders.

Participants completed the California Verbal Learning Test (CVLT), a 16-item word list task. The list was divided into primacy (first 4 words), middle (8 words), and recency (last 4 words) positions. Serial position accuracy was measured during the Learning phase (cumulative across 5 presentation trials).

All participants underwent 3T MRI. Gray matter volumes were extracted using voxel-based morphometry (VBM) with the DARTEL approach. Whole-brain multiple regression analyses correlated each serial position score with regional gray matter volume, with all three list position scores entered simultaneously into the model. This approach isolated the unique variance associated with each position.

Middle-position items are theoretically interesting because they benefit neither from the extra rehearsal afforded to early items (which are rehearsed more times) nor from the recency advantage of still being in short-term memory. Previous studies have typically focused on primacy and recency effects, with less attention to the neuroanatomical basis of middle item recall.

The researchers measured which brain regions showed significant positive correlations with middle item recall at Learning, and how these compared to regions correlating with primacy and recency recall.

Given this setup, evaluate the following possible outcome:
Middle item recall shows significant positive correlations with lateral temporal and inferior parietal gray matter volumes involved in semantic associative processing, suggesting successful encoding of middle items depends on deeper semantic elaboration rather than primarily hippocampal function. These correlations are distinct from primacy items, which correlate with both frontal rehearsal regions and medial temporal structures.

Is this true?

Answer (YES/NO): NO